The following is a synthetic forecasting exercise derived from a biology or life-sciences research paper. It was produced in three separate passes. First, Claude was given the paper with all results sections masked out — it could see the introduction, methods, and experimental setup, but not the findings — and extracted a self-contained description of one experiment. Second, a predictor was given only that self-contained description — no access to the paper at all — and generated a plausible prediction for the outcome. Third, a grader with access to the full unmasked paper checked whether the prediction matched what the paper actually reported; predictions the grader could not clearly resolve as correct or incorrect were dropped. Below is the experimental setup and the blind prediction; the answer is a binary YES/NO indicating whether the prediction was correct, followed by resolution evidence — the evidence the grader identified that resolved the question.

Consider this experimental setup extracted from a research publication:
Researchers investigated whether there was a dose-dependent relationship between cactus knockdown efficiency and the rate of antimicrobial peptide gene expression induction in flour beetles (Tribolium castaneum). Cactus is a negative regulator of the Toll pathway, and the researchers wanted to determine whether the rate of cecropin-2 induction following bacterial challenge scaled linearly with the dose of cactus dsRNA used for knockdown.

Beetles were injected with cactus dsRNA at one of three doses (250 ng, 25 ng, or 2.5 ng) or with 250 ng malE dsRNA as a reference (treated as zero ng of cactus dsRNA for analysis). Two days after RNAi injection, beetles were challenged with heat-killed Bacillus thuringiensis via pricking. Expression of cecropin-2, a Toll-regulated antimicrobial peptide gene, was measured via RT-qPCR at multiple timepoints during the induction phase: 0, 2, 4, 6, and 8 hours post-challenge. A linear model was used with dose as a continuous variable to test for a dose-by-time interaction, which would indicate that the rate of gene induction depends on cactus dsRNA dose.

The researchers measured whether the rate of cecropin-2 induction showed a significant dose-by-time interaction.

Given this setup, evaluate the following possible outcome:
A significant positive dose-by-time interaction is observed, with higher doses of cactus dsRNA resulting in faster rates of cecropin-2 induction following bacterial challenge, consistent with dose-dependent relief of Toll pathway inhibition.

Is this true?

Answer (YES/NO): NO